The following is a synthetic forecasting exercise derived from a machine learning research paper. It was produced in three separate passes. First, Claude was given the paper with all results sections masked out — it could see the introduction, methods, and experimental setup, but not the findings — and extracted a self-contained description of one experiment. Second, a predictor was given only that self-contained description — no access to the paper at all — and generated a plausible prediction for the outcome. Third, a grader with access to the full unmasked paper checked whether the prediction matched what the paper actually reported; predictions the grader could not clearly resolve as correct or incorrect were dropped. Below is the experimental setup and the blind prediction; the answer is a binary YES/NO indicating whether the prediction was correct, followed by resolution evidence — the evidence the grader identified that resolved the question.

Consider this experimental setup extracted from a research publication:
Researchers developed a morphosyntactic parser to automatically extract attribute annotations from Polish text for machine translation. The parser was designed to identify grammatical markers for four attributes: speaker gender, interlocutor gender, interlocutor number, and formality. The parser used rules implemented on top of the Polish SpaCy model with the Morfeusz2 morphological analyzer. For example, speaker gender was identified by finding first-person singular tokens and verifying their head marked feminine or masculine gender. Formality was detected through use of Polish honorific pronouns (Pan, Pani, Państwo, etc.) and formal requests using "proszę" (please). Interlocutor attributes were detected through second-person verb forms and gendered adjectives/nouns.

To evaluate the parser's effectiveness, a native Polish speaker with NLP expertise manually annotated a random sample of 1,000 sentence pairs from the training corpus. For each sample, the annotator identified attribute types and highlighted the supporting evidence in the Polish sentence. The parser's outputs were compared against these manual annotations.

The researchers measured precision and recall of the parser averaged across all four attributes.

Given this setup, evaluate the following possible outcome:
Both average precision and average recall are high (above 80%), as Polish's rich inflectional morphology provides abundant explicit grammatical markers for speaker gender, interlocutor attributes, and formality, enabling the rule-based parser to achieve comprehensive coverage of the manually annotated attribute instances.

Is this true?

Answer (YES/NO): YES